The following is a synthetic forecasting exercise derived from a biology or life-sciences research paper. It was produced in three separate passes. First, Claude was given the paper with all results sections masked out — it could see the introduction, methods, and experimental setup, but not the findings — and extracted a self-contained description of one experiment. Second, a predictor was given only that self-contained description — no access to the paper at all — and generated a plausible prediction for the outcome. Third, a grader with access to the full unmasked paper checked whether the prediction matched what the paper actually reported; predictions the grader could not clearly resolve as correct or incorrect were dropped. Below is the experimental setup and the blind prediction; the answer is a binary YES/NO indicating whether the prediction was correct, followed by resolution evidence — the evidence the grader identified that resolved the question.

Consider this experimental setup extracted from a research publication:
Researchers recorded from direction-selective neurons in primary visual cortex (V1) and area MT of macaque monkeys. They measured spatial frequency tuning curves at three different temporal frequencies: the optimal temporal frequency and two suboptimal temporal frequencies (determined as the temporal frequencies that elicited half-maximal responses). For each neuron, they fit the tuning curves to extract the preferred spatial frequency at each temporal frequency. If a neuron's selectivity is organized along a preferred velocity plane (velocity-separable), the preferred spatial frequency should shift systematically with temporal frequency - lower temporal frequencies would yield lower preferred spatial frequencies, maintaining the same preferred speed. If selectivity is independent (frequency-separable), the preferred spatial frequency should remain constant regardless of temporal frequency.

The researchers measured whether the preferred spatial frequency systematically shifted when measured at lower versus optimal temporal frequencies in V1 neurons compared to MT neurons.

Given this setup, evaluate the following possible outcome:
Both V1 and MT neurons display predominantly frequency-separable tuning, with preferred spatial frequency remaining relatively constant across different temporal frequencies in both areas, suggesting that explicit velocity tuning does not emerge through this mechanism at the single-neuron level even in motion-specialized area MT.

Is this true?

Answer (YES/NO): NO